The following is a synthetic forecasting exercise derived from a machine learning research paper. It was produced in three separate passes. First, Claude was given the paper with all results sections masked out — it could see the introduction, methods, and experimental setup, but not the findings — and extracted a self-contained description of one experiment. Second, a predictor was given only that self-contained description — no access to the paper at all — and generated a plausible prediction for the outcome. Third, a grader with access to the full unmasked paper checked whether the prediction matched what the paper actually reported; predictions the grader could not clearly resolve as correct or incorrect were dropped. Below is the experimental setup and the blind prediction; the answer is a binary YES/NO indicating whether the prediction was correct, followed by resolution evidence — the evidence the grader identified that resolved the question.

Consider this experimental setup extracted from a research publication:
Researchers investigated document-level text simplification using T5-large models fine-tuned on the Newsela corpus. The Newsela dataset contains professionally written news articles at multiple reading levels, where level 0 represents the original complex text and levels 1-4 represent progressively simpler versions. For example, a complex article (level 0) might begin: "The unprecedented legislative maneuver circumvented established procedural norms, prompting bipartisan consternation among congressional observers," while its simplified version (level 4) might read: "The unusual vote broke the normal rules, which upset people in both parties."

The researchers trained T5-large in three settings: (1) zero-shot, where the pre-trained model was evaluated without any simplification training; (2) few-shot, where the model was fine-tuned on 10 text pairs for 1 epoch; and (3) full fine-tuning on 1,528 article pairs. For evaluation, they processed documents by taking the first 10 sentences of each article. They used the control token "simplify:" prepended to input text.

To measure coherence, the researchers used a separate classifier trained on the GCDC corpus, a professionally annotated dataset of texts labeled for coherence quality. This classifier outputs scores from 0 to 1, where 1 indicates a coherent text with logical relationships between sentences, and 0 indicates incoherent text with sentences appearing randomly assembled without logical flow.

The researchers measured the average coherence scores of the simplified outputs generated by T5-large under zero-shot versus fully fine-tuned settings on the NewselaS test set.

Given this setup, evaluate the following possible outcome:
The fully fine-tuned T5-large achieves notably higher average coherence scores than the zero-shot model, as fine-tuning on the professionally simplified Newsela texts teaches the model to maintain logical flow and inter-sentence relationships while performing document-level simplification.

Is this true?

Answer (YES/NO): NO